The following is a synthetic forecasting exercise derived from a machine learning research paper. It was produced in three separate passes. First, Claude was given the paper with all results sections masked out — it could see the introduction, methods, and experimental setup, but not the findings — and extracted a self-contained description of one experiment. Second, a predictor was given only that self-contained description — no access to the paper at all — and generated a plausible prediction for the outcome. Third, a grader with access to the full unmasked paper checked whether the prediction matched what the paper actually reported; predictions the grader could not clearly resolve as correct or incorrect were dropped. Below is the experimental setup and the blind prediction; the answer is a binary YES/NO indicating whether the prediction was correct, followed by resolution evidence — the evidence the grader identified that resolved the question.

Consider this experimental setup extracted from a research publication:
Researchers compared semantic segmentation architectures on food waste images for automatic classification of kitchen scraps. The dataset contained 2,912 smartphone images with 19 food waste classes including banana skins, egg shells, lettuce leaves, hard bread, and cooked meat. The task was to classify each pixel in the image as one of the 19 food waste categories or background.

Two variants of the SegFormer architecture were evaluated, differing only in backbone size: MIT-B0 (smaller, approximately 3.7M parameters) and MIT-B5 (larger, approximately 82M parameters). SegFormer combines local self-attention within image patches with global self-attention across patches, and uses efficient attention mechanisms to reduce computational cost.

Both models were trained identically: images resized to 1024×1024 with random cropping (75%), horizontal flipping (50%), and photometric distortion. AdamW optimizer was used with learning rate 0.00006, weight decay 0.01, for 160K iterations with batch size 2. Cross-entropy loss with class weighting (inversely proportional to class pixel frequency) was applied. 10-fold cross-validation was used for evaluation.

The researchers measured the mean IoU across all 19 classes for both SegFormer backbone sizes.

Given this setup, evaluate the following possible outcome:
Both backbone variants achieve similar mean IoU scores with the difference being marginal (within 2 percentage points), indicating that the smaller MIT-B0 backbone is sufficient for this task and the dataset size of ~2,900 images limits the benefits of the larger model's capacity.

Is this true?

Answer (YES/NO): YES